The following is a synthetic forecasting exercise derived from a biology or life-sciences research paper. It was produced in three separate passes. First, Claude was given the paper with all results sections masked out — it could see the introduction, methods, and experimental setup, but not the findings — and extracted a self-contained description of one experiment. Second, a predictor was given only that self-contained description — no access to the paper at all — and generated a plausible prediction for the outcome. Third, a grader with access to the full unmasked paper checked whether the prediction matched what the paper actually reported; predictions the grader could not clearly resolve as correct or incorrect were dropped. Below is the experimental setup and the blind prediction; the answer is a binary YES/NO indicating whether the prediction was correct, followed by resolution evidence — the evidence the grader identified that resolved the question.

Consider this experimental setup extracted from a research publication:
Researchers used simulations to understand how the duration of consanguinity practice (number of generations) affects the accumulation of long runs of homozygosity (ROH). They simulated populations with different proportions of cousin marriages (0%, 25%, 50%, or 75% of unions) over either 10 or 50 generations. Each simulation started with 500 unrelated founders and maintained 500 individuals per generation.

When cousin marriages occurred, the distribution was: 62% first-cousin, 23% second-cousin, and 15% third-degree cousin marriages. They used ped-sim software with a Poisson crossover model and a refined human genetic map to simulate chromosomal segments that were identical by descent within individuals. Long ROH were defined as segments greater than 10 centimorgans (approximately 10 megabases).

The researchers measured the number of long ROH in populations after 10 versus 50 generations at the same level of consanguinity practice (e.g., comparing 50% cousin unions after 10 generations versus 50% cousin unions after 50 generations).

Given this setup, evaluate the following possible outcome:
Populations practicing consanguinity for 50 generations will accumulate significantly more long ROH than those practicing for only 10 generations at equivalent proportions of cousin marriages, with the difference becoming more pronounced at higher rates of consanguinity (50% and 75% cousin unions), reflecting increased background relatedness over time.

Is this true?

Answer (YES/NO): NO